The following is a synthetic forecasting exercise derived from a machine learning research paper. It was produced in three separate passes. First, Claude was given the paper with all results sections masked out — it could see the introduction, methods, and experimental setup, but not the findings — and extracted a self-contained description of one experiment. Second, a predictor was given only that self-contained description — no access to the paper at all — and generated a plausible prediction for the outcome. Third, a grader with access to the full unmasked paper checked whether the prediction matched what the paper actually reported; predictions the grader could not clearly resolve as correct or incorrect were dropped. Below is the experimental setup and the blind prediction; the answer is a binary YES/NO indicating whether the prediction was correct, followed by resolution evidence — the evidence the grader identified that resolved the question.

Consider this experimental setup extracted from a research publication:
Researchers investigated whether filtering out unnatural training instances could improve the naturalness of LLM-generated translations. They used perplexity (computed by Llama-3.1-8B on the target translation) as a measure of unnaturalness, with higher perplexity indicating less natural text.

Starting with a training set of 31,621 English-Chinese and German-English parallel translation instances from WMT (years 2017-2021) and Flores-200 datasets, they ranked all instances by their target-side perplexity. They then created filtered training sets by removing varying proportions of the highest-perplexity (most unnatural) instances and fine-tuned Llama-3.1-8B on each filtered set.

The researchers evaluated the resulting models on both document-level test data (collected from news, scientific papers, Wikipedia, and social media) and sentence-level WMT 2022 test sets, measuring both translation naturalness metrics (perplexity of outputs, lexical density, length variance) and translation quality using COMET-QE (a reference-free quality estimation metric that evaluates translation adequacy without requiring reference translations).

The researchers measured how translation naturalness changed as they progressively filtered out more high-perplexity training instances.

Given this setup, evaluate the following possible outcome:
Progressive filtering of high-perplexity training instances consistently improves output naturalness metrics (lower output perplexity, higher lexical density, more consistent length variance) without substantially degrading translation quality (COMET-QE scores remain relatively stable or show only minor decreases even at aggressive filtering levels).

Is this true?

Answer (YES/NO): NO